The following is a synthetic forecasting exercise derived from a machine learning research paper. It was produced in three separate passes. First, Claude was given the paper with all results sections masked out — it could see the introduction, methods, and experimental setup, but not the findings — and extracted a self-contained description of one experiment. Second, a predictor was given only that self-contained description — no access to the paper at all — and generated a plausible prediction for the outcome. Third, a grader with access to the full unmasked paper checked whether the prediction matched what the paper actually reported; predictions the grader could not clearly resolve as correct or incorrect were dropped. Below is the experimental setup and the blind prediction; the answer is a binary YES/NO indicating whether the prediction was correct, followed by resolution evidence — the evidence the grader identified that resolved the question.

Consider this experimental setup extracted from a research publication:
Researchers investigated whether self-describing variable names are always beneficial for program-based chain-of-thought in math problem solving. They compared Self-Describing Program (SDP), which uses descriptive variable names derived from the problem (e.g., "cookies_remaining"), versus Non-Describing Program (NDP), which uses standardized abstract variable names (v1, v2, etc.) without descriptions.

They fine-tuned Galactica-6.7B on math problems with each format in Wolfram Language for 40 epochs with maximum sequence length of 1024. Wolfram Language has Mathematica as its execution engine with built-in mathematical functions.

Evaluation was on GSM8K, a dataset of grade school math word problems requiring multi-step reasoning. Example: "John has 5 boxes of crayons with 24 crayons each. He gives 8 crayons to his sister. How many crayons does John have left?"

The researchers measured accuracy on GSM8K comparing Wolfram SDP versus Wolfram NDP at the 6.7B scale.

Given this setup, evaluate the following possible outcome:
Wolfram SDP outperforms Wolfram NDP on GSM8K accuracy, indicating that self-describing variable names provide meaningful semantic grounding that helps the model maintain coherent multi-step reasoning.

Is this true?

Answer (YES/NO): NO